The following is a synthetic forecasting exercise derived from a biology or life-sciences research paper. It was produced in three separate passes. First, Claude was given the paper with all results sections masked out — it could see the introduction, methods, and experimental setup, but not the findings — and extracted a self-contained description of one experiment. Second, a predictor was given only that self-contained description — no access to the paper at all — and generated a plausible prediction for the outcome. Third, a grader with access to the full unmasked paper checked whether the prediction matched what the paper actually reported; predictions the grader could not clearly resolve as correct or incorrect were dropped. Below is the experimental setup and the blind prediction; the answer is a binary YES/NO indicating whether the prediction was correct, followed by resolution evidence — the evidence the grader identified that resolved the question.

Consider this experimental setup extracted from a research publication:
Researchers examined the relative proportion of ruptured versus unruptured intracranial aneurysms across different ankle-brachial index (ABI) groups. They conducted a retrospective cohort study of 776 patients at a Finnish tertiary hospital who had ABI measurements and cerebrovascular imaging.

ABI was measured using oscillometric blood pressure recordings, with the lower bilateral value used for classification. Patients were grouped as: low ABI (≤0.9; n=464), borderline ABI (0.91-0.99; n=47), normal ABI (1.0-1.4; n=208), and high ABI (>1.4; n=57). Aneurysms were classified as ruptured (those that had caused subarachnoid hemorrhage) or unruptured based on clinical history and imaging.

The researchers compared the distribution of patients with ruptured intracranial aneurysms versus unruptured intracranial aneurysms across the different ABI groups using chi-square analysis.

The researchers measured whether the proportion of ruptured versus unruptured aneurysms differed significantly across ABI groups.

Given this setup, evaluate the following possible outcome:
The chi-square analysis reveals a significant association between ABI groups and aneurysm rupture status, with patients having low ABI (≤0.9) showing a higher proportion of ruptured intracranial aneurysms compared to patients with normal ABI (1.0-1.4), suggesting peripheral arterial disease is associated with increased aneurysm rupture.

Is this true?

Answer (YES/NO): NO